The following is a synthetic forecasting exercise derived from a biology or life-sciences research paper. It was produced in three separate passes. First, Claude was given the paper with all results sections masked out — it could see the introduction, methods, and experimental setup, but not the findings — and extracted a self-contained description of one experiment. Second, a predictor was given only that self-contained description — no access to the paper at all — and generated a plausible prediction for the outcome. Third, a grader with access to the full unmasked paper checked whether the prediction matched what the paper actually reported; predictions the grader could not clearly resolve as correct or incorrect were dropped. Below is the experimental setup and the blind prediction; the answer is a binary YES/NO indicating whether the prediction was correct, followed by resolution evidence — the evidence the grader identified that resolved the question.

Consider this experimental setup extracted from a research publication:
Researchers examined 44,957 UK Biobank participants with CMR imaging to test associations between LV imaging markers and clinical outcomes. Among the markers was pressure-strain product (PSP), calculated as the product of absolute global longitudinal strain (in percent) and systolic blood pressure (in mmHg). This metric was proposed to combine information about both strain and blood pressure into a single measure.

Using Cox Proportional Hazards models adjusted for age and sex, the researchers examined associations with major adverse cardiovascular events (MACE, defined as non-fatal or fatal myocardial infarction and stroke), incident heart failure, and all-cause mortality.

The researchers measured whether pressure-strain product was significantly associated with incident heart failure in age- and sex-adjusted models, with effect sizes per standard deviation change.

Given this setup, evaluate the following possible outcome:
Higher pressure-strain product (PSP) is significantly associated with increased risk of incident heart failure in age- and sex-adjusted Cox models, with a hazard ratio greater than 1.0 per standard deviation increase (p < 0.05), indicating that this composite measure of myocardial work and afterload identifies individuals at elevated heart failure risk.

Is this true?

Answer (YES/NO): NO